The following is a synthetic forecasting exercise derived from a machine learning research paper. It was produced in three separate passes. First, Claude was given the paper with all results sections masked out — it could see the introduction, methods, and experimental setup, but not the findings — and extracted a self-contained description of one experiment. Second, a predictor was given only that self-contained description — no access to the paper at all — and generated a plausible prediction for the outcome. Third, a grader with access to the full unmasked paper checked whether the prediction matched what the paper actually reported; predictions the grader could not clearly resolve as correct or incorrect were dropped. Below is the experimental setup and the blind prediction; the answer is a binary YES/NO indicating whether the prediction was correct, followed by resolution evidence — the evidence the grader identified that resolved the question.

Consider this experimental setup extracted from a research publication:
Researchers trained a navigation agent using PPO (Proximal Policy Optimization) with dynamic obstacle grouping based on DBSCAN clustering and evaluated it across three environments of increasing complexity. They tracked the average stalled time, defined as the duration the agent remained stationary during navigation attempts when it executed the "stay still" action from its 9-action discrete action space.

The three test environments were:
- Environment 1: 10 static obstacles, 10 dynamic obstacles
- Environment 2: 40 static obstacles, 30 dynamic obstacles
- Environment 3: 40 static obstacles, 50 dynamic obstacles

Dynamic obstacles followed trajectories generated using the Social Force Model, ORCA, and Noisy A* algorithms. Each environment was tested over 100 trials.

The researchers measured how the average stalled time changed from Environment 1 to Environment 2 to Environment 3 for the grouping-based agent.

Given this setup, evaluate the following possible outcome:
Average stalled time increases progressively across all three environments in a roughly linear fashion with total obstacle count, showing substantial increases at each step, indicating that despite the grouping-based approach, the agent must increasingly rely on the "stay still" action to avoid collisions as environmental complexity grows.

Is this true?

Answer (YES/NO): NO